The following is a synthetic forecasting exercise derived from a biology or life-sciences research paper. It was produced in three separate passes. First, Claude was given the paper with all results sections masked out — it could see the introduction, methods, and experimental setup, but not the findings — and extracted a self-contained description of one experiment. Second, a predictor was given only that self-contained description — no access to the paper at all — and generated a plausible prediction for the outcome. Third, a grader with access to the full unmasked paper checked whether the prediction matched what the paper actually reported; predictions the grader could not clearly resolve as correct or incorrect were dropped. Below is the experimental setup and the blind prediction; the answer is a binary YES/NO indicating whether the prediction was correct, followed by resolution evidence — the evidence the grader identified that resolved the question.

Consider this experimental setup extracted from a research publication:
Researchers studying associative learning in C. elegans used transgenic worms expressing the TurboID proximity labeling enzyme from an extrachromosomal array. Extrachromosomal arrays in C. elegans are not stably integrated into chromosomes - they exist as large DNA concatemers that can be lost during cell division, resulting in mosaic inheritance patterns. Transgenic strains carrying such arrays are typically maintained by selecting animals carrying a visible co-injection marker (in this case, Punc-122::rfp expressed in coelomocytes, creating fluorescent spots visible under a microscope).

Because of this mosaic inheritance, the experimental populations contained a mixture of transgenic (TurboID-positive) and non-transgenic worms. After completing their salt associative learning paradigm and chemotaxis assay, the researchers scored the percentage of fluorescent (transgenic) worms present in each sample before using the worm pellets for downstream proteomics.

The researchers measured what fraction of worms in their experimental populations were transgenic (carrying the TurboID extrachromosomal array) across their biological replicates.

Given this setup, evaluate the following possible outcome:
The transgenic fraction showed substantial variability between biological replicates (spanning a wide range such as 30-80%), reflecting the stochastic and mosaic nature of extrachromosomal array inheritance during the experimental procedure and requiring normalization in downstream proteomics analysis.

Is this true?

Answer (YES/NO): NO